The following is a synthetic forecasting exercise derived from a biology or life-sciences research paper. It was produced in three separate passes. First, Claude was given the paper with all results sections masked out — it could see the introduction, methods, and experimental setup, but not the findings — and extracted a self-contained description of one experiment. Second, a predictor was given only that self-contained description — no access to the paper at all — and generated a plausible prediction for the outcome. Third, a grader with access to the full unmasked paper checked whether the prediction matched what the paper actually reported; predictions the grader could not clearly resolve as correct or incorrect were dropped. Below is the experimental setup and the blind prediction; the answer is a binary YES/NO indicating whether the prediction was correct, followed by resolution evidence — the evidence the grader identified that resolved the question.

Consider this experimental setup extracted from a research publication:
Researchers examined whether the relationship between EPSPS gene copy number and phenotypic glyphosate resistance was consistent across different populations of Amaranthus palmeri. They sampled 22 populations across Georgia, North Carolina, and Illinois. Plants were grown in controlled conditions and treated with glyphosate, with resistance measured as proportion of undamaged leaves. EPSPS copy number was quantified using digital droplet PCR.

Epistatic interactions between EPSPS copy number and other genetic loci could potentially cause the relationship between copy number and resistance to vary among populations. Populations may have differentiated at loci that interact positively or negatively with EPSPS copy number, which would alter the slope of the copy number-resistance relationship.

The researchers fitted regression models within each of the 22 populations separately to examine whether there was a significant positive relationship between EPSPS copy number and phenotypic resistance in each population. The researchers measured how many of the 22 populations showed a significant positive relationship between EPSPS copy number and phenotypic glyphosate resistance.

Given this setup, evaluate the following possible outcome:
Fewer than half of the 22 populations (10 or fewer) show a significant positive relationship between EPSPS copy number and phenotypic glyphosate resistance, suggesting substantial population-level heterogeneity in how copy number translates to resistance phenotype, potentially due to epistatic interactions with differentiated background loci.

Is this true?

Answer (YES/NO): NO